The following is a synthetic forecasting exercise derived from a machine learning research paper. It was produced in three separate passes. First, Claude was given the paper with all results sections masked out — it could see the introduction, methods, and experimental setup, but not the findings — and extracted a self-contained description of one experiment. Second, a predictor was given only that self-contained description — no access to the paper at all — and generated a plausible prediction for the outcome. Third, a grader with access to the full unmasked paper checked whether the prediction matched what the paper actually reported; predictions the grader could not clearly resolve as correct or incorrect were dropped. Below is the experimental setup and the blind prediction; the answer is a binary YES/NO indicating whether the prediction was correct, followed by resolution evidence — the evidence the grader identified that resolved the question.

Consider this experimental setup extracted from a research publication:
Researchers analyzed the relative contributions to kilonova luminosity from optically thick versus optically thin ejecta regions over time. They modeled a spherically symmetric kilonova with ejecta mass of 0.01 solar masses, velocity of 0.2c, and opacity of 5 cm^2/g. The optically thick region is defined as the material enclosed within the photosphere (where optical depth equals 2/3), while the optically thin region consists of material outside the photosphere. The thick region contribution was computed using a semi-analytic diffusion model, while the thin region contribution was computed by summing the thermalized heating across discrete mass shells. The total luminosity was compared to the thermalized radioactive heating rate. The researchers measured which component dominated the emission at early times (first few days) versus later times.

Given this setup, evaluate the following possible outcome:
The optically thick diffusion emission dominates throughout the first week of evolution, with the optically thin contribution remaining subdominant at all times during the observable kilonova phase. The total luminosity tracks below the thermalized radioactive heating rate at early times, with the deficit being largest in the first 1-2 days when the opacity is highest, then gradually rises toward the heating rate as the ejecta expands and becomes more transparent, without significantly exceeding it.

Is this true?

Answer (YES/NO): NO